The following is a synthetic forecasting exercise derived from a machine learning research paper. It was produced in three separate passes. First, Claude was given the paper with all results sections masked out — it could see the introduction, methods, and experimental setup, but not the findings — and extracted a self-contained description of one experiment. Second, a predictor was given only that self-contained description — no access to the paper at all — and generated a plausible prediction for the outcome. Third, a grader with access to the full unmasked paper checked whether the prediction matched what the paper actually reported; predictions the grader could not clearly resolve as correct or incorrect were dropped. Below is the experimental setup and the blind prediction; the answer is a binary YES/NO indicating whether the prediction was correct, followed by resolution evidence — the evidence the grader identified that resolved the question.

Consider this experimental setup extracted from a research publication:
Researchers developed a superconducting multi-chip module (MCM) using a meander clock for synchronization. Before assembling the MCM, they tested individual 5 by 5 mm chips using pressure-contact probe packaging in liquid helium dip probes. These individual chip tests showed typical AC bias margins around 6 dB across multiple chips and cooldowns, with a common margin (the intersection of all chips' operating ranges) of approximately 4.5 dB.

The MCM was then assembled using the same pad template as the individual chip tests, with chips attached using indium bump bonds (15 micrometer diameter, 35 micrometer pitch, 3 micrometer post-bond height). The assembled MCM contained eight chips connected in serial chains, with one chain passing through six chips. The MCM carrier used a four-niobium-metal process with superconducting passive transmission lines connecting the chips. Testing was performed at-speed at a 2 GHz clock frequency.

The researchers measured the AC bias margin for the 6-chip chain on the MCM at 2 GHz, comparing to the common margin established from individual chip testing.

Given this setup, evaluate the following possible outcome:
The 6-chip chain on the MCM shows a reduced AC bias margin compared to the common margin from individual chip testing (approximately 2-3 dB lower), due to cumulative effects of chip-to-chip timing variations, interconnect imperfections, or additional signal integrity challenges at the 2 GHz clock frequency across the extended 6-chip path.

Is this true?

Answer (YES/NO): NO